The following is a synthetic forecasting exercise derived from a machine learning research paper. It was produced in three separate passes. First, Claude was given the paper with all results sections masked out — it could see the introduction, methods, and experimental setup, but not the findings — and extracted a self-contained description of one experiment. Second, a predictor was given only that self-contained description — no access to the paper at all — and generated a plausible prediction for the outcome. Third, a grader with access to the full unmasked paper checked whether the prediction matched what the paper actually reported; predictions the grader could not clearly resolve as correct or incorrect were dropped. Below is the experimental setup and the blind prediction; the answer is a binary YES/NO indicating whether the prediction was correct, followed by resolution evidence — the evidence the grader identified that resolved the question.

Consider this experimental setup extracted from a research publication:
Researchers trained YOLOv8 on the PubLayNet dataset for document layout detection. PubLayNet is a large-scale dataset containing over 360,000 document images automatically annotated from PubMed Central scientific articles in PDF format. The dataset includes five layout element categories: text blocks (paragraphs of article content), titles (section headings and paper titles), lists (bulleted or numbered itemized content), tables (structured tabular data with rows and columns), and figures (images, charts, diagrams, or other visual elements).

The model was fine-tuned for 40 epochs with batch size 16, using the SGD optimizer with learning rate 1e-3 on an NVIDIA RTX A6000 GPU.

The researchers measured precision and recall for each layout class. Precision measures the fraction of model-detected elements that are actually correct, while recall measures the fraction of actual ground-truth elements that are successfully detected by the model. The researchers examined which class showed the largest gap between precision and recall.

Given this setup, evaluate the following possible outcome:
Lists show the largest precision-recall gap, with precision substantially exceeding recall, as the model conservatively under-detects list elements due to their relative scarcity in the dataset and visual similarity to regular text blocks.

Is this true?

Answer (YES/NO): NO